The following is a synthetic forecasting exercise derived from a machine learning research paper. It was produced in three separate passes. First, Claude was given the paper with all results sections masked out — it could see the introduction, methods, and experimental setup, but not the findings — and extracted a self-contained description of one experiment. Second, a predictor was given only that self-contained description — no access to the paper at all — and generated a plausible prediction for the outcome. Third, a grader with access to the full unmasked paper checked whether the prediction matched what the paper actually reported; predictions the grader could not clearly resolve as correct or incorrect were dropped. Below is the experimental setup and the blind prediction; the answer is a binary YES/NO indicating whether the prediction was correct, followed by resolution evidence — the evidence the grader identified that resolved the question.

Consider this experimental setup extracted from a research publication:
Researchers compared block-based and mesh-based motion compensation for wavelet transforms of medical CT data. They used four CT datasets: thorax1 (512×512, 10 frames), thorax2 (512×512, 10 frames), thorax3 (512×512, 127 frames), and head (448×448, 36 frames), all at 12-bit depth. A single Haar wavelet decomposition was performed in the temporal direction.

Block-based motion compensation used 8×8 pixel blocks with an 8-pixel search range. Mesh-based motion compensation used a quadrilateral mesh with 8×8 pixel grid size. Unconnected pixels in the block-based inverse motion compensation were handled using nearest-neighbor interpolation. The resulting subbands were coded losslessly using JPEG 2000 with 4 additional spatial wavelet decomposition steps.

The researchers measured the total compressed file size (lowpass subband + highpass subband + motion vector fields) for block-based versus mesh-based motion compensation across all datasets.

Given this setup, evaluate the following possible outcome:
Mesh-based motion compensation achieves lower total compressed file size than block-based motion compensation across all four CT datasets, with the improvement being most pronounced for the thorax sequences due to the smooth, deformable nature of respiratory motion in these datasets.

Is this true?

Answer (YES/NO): NO